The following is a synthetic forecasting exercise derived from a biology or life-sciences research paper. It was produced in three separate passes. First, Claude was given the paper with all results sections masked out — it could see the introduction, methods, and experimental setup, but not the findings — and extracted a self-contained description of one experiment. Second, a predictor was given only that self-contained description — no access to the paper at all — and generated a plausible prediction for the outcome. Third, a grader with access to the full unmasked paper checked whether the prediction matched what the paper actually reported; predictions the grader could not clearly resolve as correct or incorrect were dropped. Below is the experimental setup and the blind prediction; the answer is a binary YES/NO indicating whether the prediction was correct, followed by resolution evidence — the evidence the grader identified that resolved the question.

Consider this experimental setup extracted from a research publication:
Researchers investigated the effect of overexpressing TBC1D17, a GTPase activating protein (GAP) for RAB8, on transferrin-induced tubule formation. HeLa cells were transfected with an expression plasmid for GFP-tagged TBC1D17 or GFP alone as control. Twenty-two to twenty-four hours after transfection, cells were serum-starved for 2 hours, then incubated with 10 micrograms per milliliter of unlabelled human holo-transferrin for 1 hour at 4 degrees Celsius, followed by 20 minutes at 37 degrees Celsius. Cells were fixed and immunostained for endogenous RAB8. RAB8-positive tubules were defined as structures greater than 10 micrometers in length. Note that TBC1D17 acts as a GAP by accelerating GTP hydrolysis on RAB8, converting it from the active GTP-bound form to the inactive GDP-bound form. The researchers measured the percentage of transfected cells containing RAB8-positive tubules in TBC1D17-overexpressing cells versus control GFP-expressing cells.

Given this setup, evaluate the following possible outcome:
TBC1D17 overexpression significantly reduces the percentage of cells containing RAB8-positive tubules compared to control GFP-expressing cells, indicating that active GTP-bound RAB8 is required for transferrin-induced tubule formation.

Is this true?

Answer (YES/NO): YES